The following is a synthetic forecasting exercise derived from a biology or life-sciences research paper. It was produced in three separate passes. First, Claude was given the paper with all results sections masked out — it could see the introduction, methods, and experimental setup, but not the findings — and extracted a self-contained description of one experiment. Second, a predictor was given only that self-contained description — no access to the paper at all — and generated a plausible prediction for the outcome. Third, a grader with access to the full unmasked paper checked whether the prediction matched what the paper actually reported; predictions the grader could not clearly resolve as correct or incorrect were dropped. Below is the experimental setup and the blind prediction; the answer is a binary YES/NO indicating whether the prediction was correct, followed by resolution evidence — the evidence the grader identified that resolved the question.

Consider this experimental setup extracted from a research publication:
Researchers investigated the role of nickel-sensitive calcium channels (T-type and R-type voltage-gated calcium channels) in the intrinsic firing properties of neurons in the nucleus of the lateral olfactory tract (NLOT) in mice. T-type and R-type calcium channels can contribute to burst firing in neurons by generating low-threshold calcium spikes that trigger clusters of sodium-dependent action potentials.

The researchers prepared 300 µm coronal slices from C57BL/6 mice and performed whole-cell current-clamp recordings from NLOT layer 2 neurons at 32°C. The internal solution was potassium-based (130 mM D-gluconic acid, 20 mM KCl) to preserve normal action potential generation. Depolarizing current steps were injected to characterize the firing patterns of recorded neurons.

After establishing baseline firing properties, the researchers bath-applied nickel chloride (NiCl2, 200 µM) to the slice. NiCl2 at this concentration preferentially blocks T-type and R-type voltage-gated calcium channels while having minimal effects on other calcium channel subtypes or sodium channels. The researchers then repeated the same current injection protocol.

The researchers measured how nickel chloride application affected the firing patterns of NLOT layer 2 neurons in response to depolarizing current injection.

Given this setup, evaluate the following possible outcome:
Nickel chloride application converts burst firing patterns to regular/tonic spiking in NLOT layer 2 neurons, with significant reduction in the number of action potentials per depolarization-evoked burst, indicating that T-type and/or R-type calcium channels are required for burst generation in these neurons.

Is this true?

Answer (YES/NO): YES